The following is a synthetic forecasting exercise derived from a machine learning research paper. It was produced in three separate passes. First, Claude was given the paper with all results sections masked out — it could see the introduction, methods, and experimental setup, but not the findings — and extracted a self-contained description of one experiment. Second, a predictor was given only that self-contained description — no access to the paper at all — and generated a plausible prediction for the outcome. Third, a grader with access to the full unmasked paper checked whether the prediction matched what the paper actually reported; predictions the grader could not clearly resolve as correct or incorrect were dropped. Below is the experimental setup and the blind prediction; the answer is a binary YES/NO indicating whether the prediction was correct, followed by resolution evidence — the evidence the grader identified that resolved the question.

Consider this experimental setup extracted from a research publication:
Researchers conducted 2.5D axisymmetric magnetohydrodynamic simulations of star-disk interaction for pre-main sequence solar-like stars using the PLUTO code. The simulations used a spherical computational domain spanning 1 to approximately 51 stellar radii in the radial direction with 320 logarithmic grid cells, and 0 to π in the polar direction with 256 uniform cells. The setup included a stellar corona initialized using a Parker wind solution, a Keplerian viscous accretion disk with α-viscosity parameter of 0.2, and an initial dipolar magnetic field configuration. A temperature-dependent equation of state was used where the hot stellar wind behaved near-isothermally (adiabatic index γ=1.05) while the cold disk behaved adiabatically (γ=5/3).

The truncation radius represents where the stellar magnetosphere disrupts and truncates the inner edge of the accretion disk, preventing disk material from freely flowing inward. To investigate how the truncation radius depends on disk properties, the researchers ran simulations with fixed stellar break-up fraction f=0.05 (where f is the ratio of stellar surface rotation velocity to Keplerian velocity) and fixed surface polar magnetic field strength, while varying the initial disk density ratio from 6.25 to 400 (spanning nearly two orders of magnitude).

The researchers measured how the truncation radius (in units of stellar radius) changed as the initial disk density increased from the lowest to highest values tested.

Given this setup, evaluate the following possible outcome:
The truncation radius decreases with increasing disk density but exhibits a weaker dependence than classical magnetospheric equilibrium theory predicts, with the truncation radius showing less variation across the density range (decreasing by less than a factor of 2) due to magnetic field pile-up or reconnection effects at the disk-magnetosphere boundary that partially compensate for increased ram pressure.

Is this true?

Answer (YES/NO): NO